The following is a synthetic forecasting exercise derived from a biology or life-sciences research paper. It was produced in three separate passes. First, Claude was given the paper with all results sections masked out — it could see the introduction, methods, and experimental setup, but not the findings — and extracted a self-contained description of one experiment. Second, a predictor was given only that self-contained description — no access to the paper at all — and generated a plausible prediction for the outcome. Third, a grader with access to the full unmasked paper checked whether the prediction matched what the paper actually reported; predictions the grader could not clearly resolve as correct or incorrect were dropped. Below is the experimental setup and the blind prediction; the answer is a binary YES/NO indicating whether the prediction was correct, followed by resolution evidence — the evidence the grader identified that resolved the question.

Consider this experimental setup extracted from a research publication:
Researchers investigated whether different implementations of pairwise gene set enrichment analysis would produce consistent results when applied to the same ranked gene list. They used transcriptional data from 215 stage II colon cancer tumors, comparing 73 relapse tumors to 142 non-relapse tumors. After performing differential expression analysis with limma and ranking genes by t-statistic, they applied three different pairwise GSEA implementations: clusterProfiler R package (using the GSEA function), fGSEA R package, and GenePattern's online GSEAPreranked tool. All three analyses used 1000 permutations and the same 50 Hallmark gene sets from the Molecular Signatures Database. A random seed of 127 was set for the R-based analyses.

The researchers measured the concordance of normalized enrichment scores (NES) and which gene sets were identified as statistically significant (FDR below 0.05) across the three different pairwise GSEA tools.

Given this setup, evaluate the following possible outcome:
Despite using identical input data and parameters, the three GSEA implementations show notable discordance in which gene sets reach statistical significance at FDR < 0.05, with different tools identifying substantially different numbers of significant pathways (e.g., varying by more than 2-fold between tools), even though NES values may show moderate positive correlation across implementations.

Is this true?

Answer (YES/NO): NO